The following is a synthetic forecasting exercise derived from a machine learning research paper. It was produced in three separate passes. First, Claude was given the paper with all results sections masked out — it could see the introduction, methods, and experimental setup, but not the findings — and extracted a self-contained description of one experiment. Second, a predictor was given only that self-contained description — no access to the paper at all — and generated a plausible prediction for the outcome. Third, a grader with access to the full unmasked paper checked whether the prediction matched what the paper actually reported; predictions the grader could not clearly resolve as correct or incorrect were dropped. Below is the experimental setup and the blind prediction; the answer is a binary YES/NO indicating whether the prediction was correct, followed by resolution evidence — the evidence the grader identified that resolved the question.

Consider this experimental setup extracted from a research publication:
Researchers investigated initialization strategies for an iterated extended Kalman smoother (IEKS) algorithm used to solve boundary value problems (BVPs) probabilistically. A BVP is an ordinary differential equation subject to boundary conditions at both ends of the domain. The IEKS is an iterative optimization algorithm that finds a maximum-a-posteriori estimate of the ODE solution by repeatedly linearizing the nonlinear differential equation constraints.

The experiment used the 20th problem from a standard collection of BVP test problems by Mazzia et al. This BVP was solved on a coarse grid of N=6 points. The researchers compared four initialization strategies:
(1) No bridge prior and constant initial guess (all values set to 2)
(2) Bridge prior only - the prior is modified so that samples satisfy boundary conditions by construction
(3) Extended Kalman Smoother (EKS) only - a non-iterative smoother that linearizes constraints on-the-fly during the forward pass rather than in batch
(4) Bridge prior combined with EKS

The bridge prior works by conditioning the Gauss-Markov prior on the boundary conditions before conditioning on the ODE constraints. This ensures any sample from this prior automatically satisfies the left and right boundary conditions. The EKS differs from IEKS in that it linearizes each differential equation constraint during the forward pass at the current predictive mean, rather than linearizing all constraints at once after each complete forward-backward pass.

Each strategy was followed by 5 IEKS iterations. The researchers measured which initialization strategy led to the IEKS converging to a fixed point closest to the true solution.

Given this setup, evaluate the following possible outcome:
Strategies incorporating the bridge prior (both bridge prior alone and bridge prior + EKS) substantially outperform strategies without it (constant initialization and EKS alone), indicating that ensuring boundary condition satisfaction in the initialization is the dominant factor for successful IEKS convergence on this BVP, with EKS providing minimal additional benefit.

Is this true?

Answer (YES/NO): NO